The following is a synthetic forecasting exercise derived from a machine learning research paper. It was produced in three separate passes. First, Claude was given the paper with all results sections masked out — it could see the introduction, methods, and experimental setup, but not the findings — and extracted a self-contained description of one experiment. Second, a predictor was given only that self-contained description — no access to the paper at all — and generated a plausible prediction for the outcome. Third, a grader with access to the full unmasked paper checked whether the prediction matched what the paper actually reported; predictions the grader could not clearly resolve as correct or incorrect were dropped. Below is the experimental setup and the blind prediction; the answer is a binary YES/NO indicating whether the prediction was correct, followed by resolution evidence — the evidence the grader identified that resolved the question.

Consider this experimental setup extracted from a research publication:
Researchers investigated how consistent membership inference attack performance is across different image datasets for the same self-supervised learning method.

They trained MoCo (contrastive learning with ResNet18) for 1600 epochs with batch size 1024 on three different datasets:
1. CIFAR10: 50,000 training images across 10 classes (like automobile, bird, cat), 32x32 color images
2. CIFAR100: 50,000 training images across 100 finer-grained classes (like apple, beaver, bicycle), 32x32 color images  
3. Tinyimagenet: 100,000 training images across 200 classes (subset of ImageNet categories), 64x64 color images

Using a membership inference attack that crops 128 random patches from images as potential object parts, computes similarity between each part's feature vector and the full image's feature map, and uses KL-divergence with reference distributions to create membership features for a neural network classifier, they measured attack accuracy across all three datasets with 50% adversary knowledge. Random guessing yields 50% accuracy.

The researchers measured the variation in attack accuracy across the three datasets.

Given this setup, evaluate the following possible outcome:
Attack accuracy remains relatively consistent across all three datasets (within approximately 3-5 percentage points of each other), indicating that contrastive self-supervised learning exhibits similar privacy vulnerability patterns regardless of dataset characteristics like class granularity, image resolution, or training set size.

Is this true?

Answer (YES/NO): YES